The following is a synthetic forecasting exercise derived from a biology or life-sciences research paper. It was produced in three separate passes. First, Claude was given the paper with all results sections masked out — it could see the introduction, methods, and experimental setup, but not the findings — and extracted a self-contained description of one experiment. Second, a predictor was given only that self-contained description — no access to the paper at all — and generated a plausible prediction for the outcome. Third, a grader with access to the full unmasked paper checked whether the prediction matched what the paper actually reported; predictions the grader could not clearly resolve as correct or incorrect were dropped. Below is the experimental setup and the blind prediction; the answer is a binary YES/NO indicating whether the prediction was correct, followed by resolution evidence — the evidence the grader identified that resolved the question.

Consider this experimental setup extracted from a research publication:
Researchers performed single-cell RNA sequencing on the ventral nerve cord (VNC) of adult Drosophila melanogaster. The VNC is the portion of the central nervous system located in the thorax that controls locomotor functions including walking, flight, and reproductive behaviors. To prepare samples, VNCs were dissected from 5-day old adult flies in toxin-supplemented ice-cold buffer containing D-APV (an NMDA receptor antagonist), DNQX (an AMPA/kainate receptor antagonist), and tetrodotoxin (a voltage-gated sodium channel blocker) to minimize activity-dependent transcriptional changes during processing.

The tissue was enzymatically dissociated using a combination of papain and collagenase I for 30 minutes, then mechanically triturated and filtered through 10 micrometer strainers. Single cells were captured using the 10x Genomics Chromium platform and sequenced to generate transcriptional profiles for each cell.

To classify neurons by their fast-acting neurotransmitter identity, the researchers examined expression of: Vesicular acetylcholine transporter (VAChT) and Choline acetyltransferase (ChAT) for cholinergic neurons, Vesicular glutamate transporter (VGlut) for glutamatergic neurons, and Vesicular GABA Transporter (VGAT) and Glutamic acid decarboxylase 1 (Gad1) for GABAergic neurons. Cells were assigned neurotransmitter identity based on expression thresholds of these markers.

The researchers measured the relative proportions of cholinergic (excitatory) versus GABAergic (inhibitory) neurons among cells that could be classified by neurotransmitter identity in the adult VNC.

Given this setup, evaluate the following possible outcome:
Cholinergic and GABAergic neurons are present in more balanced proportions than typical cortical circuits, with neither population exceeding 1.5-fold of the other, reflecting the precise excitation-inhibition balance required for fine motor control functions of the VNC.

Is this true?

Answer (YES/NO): YES